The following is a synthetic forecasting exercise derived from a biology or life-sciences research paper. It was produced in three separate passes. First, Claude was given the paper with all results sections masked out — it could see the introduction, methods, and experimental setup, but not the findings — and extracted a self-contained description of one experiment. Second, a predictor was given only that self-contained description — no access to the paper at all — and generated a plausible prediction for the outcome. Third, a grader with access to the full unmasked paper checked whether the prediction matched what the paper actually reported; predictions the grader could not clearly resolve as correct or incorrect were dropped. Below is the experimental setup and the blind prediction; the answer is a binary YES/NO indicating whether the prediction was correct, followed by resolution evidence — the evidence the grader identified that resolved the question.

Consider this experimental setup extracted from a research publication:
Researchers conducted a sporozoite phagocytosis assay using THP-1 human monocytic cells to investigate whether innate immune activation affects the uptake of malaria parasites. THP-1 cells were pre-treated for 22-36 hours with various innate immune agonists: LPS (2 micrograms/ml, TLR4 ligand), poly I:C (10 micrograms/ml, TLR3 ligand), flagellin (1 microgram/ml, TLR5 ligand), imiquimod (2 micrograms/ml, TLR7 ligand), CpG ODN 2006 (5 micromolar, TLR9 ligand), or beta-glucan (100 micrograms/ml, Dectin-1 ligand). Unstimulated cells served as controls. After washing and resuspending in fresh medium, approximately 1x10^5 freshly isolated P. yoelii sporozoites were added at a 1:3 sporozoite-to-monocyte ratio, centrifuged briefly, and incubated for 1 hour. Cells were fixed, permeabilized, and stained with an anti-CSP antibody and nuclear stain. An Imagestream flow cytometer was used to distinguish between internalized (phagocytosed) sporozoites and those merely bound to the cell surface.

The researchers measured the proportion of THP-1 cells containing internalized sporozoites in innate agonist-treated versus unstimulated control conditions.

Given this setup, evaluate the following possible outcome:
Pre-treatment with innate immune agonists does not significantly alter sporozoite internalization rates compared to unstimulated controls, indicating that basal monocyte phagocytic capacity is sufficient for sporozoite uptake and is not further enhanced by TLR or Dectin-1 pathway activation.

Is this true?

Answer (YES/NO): NO